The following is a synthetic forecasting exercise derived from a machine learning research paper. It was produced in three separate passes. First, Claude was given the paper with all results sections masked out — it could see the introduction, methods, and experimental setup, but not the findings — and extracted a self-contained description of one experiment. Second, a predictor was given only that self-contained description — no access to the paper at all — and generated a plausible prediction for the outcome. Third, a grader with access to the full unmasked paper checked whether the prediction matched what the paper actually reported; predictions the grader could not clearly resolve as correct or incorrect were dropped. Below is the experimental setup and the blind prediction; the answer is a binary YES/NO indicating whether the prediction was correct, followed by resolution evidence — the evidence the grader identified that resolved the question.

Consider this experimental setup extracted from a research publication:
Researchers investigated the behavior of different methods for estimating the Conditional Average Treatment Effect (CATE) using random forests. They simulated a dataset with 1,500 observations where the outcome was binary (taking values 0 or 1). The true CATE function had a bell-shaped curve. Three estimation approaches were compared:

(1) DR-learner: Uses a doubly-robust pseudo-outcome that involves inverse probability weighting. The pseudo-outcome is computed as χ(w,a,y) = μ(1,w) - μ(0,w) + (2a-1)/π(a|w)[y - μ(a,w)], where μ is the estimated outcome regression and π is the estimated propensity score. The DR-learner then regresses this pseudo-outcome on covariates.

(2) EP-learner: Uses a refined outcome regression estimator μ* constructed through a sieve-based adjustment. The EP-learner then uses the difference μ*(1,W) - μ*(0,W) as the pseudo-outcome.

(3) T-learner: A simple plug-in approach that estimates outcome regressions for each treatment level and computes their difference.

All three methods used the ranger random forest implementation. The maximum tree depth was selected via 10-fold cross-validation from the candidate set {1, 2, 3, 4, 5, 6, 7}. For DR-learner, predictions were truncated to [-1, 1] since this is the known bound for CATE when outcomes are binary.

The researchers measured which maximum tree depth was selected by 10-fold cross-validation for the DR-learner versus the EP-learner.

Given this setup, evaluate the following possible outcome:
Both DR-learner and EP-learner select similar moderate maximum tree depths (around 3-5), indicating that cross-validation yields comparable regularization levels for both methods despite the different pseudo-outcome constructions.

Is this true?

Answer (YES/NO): NO